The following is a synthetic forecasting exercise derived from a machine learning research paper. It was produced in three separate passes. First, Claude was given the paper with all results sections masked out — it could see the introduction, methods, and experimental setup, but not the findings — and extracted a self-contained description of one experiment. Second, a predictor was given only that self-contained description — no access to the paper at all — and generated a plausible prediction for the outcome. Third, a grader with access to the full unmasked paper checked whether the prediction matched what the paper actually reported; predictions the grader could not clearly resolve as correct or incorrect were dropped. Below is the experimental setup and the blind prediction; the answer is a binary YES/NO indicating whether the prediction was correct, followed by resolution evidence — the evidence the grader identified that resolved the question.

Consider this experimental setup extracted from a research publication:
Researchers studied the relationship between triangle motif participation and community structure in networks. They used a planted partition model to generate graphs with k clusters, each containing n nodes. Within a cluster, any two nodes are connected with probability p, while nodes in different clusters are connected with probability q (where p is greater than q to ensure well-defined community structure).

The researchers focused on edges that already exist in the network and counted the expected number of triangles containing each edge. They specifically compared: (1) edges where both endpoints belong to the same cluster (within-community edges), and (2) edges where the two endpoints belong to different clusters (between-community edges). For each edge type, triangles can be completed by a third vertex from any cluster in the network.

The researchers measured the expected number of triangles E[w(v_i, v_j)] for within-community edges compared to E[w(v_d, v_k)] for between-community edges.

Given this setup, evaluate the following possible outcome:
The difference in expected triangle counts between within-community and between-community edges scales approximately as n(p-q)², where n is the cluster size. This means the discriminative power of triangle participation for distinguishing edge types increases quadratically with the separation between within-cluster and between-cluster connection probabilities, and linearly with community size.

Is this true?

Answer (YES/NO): YES